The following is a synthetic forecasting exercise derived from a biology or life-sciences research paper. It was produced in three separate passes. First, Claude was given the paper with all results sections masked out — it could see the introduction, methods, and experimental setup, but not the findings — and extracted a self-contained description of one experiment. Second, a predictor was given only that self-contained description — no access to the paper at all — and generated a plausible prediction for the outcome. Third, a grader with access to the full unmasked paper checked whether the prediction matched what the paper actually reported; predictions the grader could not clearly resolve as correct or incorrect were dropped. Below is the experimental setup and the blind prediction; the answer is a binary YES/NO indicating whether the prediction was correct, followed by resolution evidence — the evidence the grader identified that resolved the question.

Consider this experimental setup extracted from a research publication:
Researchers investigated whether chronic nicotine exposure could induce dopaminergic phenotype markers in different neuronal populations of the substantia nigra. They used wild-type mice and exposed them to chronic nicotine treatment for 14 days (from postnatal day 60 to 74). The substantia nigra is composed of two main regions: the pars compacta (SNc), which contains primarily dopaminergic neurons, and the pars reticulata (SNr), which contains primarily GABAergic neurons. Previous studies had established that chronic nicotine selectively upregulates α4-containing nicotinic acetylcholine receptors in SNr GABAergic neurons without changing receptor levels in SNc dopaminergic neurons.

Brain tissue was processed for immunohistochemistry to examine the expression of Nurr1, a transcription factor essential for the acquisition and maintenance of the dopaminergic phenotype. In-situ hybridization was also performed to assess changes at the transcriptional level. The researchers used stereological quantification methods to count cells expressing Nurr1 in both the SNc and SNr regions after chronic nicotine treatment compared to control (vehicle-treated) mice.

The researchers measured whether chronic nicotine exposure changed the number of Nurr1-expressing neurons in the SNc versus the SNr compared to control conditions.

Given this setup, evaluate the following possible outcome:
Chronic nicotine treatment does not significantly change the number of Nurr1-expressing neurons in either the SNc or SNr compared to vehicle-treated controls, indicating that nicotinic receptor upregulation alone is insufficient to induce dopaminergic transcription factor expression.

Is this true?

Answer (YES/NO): NO